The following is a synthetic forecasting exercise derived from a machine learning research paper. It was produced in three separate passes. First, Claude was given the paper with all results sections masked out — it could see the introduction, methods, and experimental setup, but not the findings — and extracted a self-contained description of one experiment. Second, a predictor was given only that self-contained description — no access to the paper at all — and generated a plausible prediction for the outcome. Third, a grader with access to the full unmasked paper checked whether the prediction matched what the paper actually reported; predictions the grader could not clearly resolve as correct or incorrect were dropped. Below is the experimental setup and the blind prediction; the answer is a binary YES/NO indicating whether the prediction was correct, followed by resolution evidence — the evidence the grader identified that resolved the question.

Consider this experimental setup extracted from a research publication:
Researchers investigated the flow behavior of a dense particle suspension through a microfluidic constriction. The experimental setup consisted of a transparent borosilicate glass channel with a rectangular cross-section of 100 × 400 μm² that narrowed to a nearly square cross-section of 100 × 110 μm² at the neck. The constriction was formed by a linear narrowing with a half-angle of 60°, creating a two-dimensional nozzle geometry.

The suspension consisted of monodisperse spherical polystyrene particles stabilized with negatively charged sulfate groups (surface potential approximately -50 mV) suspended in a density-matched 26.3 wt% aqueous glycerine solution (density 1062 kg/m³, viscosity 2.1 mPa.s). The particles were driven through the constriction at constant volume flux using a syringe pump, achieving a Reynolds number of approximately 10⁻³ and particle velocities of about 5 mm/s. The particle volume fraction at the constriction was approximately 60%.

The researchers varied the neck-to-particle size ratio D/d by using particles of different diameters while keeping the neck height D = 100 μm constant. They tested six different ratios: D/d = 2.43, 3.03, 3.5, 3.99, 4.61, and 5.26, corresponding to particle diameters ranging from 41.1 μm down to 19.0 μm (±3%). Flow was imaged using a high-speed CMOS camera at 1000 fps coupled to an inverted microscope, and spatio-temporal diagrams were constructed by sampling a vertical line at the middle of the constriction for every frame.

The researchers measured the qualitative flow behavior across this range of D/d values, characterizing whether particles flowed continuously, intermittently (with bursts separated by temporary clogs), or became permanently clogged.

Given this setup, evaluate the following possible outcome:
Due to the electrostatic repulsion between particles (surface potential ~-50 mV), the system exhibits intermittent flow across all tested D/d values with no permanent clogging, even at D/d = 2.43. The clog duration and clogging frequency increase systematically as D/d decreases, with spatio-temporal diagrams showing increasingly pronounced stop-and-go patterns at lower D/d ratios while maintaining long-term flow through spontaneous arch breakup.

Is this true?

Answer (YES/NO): NO